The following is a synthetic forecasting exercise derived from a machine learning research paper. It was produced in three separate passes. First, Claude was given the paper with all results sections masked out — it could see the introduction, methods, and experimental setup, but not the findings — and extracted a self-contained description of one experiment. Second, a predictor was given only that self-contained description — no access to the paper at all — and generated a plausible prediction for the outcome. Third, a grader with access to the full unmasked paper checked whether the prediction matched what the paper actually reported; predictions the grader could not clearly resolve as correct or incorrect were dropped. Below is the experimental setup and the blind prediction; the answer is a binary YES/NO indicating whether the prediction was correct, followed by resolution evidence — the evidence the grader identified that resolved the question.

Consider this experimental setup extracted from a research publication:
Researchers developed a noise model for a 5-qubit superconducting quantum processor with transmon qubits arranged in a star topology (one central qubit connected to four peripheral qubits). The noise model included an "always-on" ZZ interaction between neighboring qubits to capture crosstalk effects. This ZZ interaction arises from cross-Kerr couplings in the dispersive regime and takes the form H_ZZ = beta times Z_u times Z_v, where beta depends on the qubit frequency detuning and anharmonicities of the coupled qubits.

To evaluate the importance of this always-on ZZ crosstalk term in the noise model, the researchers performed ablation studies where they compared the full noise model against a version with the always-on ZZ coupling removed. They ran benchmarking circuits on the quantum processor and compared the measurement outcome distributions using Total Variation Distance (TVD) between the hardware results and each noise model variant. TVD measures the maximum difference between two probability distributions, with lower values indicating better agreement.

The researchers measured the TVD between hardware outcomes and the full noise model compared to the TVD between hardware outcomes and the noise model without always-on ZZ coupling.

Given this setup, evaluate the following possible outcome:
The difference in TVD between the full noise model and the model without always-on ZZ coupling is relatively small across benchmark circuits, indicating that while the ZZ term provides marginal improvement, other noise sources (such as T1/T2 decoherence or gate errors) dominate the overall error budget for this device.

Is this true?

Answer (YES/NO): YES